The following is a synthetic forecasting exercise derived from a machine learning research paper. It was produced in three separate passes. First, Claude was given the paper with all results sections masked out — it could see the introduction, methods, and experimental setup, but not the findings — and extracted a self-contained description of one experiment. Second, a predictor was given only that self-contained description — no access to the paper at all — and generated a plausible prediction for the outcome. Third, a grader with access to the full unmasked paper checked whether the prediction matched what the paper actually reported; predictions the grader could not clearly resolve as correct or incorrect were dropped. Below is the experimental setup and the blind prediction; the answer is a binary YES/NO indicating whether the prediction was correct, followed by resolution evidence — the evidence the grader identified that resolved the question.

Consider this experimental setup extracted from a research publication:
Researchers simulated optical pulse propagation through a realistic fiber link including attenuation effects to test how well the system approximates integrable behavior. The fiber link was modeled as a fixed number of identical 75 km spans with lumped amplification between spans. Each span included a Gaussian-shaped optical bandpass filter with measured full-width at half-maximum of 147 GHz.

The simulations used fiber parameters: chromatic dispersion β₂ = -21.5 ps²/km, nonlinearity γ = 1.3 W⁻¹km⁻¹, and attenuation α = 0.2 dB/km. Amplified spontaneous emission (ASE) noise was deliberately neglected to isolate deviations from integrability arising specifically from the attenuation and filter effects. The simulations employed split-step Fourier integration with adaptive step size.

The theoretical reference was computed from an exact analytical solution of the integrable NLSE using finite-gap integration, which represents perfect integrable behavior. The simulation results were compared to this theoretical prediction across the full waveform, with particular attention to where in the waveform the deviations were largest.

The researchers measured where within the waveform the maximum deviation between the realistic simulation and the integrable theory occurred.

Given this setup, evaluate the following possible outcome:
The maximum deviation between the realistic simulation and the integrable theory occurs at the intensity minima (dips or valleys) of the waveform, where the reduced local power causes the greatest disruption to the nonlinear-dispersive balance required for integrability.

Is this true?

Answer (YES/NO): YES